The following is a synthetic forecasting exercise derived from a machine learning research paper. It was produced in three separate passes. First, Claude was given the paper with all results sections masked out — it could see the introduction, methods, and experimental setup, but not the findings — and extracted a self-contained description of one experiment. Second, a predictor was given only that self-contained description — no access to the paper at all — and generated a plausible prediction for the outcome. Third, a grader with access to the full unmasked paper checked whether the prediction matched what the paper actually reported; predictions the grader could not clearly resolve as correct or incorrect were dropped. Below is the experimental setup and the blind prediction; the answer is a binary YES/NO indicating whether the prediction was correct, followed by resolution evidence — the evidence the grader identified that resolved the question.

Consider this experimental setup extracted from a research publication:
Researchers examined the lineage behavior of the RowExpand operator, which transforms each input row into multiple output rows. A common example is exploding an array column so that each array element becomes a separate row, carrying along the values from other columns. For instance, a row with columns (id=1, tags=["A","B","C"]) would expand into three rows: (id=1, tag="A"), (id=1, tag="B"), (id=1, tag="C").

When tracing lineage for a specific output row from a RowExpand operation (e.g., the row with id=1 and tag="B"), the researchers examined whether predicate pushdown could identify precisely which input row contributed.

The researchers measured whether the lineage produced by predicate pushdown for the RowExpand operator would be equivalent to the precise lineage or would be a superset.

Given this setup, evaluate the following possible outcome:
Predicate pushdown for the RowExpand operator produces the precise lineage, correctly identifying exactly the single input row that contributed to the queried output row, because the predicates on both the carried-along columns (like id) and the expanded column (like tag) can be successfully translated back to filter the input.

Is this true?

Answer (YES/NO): NO